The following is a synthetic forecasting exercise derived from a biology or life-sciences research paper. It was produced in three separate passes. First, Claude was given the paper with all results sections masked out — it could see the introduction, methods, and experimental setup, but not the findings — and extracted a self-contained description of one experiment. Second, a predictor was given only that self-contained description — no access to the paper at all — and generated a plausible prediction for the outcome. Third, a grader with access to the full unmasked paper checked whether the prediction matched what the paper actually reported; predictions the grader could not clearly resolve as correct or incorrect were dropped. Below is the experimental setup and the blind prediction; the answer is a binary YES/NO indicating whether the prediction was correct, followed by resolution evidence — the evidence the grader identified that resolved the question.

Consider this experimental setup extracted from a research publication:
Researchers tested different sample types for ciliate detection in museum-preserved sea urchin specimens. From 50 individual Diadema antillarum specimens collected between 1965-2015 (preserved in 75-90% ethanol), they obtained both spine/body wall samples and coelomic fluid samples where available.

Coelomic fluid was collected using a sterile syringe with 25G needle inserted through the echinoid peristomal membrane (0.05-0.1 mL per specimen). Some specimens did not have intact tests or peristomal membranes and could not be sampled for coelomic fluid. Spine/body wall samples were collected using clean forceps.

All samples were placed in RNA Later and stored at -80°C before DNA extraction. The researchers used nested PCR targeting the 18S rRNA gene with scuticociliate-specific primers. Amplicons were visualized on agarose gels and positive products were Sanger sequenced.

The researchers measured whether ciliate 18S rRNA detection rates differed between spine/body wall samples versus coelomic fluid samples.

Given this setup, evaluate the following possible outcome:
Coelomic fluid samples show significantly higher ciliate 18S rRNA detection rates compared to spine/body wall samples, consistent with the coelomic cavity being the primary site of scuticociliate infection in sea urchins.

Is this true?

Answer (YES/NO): NO